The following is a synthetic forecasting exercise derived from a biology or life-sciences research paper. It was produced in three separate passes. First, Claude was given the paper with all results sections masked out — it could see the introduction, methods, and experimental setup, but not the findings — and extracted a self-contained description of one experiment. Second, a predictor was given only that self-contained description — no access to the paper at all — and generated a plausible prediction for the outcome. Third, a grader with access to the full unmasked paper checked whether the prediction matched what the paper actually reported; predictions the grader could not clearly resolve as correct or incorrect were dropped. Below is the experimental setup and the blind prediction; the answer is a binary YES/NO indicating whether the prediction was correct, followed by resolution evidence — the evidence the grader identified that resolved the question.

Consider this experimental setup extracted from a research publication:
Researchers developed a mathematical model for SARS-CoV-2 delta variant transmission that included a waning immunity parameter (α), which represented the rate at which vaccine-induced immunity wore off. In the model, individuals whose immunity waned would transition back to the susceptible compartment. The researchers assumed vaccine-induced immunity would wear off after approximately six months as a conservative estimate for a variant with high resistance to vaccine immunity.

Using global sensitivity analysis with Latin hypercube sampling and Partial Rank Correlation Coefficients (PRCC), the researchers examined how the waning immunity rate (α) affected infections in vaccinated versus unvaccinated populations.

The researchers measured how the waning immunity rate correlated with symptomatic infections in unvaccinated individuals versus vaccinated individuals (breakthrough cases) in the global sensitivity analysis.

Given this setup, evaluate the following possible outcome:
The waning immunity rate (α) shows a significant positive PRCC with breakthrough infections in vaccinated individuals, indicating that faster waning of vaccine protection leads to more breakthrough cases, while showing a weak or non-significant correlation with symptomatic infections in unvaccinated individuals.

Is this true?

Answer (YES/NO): NO